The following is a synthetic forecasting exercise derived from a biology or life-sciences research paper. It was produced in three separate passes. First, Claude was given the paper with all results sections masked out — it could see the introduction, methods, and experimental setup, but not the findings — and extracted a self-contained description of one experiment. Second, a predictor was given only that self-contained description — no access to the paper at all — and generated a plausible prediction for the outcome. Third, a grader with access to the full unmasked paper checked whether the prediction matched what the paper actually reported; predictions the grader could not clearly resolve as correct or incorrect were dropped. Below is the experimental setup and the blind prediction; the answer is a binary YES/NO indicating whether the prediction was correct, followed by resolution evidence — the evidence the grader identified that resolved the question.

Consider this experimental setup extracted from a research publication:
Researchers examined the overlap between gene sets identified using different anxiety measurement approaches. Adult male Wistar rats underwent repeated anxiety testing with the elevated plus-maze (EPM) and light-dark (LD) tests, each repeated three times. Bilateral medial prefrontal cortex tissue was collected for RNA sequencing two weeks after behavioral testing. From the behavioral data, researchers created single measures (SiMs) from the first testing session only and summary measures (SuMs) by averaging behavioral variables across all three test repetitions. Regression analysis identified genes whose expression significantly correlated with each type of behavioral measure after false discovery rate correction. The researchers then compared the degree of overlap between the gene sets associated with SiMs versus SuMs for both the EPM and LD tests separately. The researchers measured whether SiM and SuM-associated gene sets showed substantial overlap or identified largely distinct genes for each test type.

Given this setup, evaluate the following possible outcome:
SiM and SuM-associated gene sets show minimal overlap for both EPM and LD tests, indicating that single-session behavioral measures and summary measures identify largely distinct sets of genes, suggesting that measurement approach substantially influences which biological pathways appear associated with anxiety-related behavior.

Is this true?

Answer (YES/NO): NO